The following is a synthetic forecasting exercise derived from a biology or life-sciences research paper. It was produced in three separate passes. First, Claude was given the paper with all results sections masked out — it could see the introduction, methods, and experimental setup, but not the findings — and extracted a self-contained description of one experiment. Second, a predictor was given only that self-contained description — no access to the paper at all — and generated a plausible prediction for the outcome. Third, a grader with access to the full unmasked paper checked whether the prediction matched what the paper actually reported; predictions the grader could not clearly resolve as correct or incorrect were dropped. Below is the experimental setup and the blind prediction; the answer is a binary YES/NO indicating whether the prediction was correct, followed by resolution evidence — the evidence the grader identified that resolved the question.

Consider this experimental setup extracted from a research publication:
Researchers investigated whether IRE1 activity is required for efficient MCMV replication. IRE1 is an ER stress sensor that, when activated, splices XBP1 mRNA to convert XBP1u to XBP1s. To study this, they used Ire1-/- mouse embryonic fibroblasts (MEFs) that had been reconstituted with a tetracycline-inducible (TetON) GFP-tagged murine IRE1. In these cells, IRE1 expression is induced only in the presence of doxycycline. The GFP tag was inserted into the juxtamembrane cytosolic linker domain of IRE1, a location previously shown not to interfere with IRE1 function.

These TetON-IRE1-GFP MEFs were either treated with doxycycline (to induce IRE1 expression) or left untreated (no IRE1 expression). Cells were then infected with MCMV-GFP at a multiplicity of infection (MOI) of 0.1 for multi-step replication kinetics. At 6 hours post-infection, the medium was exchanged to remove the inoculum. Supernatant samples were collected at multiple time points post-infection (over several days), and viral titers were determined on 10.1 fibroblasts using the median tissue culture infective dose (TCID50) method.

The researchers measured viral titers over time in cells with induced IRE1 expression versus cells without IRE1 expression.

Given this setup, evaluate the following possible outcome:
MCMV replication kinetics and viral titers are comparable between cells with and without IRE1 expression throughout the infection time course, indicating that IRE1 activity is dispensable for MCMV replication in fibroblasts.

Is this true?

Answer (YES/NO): NO